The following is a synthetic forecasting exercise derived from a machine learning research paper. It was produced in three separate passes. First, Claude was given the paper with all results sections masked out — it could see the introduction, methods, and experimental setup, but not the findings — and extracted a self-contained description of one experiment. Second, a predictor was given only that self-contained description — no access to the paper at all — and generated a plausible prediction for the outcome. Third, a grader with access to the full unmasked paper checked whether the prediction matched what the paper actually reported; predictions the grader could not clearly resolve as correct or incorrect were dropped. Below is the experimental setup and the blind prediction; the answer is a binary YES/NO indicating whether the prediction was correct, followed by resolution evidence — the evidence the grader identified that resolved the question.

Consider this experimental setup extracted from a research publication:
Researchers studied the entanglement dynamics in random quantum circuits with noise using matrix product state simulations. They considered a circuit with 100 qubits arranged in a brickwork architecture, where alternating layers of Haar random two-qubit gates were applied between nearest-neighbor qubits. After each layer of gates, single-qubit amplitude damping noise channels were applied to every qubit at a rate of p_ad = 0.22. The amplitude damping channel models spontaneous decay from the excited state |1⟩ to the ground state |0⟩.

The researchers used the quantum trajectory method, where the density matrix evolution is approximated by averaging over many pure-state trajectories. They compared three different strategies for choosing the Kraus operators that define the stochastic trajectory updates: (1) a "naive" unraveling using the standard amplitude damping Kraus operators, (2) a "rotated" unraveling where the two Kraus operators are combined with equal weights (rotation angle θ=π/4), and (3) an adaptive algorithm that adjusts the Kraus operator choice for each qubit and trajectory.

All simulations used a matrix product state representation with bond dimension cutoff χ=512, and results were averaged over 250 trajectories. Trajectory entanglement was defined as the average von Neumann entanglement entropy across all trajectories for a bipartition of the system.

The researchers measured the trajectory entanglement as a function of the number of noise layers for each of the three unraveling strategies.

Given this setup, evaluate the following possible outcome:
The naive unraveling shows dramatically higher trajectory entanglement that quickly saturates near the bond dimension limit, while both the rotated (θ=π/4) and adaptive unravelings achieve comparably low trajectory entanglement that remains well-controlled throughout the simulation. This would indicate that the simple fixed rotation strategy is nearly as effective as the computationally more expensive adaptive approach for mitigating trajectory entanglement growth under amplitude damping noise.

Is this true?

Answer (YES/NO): NO